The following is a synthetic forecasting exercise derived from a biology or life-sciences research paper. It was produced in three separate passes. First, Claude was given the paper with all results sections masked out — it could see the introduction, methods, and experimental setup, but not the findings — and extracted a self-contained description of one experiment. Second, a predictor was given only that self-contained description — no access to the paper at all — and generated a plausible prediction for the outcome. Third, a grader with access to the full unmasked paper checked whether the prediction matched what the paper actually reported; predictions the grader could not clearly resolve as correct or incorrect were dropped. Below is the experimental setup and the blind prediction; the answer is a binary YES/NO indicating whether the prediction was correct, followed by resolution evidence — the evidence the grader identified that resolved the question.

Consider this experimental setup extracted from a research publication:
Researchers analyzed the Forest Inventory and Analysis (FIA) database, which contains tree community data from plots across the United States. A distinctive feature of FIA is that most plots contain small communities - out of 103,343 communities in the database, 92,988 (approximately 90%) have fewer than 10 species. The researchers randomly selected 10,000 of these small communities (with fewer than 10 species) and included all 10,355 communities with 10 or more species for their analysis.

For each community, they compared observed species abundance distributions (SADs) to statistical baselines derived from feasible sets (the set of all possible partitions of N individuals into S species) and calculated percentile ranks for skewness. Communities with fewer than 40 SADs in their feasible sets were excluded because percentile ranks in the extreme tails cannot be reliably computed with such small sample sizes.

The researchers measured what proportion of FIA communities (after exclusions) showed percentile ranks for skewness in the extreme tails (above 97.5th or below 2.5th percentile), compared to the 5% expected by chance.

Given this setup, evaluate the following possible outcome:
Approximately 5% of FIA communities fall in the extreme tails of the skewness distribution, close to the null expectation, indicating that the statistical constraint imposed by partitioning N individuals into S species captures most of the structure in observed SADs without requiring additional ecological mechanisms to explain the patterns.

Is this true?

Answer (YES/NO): YES